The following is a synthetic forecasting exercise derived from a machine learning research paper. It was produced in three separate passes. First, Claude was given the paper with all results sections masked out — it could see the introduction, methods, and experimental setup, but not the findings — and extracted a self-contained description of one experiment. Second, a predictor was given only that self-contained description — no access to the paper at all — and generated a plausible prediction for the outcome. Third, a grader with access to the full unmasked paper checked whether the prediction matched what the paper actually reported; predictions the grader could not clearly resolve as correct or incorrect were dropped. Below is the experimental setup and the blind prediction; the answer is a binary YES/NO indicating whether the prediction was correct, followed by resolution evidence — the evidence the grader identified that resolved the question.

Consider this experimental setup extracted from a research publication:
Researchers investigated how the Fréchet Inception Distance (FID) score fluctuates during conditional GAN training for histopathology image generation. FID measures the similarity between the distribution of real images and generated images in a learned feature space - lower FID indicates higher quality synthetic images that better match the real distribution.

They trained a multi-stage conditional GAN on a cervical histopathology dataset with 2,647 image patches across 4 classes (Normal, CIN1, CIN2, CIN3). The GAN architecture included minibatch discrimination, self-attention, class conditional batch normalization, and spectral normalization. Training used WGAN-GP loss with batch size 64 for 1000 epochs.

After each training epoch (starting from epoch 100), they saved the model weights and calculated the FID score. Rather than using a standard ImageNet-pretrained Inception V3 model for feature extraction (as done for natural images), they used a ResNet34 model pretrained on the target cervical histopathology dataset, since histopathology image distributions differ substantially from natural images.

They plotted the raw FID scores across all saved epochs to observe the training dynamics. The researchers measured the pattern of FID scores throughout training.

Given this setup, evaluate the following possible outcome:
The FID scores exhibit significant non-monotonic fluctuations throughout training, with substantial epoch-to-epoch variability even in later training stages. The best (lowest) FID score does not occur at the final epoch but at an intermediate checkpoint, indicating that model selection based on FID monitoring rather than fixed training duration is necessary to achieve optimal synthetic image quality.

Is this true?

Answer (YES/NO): YES